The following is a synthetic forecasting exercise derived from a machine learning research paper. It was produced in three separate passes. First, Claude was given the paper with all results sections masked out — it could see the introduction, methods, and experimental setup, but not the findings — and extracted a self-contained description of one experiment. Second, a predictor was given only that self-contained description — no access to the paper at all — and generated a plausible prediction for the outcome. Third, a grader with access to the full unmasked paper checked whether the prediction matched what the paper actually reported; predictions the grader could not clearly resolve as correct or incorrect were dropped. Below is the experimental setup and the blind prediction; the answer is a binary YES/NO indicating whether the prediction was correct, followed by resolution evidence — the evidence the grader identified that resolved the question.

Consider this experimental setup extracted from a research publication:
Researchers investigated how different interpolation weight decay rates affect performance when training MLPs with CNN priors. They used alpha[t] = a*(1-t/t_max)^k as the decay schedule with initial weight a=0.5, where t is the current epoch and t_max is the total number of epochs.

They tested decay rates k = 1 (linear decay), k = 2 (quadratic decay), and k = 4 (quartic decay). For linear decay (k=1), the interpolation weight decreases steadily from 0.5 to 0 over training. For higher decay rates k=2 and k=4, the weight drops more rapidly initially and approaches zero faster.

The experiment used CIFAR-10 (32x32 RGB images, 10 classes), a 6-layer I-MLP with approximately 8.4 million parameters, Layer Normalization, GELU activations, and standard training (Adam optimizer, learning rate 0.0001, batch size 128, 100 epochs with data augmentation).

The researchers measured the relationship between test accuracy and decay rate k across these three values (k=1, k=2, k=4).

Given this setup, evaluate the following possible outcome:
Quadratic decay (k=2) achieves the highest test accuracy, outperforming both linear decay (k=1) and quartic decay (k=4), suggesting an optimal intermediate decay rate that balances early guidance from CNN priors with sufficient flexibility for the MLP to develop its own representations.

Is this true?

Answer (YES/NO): NO